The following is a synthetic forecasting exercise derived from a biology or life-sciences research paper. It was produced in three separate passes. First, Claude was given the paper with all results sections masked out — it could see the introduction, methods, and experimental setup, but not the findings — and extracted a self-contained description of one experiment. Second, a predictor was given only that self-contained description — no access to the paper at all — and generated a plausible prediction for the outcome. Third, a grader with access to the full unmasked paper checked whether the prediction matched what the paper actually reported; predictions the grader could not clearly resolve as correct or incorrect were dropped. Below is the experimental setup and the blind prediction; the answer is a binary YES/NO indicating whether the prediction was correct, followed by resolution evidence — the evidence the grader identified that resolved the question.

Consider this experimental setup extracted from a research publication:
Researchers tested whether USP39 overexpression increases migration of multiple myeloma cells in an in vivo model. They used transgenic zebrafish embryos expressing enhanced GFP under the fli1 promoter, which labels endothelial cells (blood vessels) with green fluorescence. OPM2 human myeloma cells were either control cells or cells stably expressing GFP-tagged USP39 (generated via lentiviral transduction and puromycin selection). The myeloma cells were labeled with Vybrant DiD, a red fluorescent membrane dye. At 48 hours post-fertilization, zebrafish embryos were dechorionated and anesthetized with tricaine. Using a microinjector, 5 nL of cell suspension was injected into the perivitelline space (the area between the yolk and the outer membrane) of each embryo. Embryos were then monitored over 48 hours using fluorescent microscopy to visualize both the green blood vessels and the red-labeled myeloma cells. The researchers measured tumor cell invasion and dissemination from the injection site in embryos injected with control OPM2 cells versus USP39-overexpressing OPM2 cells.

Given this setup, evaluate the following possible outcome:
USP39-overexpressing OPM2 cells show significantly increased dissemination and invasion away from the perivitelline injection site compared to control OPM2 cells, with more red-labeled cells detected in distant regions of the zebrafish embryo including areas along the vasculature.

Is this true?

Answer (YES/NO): YES